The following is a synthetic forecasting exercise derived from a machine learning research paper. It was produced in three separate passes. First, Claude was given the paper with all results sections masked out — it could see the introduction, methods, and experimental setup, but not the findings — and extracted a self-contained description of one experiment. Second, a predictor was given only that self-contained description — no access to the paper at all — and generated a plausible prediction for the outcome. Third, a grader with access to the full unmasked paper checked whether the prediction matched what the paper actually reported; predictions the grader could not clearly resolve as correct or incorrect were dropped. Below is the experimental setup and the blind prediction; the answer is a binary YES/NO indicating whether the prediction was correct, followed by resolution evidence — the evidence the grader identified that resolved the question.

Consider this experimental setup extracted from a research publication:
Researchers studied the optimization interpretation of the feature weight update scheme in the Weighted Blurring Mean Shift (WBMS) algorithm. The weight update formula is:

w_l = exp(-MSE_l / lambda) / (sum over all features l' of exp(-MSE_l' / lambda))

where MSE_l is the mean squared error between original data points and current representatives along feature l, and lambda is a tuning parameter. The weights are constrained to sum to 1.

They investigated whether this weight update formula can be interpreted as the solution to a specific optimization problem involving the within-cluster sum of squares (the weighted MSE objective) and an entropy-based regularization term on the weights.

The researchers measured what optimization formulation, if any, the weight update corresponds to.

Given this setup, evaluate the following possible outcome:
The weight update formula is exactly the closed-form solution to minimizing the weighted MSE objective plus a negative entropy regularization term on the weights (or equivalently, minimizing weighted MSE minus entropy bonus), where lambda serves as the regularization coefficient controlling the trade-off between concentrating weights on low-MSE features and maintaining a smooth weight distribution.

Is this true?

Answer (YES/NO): YES